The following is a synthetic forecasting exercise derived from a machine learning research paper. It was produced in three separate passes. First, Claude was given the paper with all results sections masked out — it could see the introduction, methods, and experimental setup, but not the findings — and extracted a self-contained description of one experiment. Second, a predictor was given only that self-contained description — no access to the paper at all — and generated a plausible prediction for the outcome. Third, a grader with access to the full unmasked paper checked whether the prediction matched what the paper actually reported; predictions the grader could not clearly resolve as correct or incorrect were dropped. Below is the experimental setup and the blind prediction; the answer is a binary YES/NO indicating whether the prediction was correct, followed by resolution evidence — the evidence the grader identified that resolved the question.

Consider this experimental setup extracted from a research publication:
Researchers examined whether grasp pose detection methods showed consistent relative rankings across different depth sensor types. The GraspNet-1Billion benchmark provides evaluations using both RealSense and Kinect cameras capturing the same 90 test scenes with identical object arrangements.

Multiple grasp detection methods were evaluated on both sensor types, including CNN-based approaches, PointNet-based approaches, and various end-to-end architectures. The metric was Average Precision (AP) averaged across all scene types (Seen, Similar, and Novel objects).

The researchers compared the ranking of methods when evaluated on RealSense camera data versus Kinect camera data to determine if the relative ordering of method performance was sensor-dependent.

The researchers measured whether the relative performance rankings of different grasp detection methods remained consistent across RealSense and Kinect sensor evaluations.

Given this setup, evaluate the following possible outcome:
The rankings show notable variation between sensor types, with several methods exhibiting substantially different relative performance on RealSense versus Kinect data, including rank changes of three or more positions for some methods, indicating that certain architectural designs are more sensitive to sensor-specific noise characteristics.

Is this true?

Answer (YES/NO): NO